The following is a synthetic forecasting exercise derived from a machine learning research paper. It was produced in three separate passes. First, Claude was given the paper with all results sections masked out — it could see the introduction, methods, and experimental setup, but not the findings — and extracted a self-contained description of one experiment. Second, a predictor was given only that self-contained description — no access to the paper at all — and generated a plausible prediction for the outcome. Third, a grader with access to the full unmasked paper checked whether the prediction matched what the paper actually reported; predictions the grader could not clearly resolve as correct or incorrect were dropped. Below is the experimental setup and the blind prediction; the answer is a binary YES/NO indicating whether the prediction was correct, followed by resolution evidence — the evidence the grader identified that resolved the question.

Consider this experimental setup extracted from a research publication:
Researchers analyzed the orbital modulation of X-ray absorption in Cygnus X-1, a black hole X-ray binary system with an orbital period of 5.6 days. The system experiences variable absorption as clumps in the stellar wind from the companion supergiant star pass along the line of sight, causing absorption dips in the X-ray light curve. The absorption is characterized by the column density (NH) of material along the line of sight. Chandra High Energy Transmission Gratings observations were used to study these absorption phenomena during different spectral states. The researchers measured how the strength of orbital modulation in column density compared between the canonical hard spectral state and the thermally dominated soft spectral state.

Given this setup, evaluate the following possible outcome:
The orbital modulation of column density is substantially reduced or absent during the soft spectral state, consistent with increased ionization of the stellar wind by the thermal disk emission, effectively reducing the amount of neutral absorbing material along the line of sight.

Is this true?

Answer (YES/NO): NO